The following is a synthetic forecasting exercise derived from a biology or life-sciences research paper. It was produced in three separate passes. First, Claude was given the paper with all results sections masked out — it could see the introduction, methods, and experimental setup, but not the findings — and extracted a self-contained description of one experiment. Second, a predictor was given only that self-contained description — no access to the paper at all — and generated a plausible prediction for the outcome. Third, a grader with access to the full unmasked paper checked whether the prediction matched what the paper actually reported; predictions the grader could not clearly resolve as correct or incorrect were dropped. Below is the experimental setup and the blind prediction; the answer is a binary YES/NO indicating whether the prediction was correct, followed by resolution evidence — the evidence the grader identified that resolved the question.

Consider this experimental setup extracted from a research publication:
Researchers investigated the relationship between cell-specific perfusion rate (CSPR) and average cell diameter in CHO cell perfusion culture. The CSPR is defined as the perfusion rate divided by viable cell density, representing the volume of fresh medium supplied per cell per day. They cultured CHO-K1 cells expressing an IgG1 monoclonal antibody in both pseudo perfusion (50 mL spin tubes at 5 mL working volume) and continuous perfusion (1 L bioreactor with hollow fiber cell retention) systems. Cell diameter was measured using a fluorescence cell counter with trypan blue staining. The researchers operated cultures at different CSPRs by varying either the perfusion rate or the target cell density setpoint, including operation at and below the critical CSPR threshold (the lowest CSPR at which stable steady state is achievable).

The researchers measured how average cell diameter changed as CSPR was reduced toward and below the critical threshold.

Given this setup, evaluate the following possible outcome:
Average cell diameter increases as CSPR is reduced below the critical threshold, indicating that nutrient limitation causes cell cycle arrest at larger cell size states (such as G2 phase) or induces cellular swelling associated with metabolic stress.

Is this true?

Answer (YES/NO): NO